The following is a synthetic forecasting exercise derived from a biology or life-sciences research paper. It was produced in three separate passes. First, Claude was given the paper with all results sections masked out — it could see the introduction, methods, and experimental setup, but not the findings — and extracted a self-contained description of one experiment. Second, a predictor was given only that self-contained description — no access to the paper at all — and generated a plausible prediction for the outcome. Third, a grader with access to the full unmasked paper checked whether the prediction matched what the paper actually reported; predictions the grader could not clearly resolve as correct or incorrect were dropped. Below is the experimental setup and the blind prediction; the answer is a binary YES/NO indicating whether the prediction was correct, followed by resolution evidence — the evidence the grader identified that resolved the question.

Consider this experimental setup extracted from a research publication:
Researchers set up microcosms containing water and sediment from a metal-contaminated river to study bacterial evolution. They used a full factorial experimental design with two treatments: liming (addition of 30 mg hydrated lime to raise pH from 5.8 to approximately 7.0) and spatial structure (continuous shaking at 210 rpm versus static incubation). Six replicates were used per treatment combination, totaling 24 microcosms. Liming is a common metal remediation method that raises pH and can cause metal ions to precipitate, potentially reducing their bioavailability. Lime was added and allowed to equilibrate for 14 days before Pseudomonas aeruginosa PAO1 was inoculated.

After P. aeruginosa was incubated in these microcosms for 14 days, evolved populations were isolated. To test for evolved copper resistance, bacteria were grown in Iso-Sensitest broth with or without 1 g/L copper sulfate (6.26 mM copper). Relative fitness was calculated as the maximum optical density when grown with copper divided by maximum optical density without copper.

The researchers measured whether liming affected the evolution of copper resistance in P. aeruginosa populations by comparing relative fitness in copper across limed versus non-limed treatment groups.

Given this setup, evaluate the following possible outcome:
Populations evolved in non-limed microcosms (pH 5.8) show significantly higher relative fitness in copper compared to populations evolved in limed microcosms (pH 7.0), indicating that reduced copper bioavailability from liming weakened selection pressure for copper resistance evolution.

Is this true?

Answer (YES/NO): YES